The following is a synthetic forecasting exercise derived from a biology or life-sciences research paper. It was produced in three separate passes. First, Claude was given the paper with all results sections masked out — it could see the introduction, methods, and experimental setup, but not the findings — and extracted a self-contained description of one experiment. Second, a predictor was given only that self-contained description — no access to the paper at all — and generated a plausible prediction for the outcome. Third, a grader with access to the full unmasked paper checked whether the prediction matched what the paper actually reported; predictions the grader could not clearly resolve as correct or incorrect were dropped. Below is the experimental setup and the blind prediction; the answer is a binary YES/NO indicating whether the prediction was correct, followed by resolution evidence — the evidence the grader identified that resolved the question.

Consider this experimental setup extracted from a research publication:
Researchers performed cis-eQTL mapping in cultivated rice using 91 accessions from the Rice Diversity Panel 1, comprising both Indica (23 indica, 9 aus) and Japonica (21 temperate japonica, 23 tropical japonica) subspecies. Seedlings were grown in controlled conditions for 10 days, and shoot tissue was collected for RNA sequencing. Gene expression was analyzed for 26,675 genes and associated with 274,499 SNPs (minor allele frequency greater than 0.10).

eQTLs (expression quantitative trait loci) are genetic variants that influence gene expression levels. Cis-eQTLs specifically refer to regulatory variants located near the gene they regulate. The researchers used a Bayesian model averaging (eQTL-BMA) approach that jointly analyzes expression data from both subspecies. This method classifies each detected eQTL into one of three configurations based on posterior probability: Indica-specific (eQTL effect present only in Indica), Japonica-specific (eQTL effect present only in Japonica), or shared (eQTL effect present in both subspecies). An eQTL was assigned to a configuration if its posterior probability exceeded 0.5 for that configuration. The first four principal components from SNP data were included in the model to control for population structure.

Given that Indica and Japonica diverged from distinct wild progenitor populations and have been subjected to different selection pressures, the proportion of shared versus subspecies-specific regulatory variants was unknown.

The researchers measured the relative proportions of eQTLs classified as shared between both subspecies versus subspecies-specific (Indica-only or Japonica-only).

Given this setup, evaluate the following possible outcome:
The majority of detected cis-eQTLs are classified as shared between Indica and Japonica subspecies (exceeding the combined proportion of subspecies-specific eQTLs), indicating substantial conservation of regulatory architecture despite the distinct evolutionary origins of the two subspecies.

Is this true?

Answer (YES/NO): YES